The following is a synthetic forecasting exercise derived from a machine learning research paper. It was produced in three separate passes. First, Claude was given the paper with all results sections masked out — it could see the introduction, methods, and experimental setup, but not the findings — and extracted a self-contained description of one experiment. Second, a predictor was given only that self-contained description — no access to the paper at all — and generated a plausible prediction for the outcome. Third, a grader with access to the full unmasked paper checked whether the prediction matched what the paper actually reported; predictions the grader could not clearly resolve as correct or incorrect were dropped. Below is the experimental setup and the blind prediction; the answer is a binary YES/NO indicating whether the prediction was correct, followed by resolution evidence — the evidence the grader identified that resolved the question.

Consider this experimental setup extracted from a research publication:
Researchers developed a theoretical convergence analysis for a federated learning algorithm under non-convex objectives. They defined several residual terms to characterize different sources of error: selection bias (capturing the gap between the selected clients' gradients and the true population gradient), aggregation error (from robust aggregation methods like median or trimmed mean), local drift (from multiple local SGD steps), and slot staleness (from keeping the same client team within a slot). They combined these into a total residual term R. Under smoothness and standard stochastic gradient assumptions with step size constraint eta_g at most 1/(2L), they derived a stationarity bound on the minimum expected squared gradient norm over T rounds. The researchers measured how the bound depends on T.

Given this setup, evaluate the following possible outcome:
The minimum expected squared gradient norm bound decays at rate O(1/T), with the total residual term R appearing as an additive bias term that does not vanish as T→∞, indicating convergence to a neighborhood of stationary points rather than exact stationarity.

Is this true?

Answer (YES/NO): YES